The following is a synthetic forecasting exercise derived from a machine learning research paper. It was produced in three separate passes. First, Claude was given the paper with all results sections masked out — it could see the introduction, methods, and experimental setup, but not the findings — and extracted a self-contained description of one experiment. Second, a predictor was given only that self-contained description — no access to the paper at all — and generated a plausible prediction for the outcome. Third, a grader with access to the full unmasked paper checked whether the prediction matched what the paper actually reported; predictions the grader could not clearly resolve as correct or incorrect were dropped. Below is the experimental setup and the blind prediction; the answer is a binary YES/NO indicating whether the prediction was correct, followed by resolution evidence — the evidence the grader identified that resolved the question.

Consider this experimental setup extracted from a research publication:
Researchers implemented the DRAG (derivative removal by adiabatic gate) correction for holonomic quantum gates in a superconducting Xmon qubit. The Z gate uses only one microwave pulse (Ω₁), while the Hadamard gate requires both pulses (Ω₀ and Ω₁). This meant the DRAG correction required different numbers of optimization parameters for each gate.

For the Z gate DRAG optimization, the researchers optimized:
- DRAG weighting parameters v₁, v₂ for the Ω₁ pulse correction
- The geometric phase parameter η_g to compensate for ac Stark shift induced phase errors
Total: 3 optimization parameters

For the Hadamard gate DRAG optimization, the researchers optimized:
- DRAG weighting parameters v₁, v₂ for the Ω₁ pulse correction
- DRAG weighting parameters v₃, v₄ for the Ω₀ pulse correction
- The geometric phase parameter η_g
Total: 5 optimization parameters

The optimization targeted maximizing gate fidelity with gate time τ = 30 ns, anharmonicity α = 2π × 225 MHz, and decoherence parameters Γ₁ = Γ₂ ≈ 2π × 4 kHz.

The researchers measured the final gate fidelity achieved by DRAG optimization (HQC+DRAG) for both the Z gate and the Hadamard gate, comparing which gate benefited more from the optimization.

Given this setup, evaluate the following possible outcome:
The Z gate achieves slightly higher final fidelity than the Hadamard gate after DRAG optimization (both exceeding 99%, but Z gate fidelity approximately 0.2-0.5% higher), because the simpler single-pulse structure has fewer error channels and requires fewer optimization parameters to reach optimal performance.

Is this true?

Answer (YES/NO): NO